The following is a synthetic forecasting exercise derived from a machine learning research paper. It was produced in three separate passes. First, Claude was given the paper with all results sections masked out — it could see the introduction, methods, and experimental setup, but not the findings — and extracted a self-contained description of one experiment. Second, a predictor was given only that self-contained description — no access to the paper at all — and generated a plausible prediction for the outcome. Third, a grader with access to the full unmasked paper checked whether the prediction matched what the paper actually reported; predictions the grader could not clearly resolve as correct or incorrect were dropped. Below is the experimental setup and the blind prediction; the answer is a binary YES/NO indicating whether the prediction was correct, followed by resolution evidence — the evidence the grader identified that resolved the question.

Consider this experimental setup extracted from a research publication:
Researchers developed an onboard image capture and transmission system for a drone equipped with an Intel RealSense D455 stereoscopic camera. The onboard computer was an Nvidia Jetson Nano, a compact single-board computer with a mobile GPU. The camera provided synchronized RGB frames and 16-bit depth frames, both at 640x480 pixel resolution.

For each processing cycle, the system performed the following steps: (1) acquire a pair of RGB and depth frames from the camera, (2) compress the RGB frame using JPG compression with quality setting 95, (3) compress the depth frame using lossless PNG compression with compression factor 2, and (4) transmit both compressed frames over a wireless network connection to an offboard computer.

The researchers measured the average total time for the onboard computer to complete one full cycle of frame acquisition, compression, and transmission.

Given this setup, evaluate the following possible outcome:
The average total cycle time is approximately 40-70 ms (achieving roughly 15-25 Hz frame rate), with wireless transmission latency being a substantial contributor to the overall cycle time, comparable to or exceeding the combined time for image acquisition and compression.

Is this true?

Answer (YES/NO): NO